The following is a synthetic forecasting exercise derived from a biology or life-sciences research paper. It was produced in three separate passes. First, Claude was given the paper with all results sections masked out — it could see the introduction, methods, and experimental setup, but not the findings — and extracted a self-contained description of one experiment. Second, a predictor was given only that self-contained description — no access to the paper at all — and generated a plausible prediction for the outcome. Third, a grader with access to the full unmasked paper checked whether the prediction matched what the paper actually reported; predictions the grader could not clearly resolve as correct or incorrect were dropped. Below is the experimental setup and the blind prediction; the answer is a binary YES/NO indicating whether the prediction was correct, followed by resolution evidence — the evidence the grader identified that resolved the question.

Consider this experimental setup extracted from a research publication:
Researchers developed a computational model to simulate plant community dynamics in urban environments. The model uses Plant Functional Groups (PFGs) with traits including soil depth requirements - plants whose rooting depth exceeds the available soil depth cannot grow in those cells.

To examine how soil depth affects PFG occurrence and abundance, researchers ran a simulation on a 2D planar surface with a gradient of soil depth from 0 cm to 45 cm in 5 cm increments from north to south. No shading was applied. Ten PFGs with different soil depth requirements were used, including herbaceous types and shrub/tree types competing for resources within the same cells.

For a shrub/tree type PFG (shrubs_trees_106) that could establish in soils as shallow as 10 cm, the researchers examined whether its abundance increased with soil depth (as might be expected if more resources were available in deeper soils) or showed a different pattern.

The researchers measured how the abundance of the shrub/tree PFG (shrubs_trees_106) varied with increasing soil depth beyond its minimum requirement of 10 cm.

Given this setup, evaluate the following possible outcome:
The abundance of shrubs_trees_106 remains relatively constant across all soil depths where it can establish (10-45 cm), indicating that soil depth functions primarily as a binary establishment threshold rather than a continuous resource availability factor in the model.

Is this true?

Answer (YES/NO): NO